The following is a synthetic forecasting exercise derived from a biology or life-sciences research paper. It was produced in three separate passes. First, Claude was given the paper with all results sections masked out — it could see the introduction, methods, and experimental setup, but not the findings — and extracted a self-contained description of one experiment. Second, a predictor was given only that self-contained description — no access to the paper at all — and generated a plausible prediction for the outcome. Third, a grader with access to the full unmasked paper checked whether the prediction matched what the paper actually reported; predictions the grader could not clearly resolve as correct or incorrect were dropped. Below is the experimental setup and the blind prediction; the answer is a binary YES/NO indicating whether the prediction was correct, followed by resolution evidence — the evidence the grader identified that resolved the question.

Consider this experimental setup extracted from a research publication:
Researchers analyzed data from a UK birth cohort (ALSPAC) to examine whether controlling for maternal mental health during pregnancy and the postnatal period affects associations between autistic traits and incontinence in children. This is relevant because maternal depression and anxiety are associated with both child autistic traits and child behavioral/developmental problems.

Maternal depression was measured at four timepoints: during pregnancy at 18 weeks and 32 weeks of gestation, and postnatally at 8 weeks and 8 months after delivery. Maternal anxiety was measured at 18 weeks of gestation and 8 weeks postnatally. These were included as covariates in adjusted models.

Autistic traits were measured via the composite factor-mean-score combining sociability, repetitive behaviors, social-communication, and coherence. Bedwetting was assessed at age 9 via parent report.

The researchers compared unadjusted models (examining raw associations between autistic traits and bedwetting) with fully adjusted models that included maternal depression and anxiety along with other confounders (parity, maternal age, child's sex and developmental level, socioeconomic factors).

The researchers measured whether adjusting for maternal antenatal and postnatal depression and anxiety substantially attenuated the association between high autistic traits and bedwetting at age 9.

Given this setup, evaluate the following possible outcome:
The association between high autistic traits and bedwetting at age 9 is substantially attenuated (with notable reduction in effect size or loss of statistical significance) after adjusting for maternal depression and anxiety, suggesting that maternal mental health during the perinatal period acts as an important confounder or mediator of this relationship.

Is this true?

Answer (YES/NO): NO